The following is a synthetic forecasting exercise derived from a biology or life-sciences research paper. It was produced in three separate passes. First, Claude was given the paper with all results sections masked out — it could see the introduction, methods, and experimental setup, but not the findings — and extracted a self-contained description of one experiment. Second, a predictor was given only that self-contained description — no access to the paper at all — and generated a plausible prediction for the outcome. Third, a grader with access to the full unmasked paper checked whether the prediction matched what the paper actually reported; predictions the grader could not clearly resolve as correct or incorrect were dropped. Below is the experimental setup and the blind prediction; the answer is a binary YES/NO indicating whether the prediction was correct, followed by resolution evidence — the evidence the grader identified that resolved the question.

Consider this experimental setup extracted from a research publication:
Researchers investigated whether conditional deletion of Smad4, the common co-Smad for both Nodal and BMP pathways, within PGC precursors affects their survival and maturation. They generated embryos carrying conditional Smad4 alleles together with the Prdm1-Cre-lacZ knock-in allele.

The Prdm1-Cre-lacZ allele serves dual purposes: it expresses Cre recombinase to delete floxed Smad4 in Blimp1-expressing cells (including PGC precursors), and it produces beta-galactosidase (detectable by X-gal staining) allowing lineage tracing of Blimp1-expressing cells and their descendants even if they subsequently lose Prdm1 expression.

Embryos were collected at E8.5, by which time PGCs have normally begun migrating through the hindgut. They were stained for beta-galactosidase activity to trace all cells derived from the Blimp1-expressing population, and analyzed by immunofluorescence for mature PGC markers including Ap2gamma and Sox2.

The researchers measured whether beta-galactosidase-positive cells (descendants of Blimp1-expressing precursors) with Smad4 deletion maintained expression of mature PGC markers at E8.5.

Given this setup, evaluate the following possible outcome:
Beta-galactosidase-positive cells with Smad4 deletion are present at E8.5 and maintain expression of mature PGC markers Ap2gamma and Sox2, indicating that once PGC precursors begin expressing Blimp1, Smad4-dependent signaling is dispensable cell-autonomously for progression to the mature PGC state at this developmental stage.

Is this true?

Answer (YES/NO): NO